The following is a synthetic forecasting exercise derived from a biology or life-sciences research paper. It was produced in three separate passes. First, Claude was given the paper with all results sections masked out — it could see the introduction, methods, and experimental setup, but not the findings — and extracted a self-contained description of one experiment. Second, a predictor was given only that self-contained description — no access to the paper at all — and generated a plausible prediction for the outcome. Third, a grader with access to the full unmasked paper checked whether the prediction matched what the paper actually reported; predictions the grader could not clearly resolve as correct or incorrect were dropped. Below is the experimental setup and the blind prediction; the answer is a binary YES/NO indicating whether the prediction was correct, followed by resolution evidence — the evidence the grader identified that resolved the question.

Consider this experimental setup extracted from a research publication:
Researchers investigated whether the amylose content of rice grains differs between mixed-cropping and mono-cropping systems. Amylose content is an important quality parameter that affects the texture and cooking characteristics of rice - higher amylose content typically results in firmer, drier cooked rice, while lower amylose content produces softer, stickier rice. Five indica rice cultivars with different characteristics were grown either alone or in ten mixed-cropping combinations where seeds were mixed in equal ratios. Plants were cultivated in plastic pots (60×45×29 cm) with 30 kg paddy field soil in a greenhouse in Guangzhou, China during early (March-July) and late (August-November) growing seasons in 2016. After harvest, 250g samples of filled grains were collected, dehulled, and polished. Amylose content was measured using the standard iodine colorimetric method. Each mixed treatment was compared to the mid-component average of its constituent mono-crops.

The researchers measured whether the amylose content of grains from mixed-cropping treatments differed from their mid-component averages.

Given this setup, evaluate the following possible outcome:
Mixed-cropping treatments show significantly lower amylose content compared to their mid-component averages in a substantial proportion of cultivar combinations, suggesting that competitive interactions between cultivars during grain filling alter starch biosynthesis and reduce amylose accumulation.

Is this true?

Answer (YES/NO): NO